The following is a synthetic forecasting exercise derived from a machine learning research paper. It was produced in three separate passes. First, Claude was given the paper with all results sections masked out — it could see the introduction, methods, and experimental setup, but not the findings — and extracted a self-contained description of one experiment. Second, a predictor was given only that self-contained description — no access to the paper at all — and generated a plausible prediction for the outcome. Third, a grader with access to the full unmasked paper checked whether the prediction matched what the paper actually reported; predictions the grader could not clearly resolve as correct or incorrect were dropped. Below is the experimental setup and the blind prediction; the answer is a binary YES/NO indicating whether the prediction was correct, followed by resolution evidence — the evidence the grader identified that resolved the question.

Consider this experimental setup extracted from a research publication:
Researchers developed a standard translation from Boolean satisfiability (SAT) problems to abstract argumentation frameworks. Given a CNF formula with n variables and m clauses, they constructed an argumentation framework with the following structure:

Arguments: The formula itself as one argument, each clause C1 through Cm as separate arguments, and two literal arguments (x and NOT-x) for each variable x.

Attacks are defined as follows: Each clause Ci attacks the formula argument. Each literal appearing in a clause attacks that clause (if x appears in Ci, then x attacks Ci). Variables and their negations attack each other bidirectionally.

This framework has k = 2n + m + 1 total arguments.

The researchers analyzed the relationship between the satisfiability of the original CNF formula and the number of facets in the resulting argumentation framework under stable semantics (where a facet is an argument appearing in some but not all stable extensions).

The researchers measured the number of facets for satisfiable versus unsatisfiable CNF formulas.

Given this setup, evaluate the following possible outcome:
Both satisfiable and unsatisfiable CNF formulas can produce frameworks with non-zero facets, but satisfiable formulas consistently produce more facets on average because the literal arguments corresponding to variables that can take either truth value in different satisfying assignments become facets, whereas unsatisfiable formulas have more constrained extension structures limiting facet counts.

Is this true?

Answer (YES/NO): NO